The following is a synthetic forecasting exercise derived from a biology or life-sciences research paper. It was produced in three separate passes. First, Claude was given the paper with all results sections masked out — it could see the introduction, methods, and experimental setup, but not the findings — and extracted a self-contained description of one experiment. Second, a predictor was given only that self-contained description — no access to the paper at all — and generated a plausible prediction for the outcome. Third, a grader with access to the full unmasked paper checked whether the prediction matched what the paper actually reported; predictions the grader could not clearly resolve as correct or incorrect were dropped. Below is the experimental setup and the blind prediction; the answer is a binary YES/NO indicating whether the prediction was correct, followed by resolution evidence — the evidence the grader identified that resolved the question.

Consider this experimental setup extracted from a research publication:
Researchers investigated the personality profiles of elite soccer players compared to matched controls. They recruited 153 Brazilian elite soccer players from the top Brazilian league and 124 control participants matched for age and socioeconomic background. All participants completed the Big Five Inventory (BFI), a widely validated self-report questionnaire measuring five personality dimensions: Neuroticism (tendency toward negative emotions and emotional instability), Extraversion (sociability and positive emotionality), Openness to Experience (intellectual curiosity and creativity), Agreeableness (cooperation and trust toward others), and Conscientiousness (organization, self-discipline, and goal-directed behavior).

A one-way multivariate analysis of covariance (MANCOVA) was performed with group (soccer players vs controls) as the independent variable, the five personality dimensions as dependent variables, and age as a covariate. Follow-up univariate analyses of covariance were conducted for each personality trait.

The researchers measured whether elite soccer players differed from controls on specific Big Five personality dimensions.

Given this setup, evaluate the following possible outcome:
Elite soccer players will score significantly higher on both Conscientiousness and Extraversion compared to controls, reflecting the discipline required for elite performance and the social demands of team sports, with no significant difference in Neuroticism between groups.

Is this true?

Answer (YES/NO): NO